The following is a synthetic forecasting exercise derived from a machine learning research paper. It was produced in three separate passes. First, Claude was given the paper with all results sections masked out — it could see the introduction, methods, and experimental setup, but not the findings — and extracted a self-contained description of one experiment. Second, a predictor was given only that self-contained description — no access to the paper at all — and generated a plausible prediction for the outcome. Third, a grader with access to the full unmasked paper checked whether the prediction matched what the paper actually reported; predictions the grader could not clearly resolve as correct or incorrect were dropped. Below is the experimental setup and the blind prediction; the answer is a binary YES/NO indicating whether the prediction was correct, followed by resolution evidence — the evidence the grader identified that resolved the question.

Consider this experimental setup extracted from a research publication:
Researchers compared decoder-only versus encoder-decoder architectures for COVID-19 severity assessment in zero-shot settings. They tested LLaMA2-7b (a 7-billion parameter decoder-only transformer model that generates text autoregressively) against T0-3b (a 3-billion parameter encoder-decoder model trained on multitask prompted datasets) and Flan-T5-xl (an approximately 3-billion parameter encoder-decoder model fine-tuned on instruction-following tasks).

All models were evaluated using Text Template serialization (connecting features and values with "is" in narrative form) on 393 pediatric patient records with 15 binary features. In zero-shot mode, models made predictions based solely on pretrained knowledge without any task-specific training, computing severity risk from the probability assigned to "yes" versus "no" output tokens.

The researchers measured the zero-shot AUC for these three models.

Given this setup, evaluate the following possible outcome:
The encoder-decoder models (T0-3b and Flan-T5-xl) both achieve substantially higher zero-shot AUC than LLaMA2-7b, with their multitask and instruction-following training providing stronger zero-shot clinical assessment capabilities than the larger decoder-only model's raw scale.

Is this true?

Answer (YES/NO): YES